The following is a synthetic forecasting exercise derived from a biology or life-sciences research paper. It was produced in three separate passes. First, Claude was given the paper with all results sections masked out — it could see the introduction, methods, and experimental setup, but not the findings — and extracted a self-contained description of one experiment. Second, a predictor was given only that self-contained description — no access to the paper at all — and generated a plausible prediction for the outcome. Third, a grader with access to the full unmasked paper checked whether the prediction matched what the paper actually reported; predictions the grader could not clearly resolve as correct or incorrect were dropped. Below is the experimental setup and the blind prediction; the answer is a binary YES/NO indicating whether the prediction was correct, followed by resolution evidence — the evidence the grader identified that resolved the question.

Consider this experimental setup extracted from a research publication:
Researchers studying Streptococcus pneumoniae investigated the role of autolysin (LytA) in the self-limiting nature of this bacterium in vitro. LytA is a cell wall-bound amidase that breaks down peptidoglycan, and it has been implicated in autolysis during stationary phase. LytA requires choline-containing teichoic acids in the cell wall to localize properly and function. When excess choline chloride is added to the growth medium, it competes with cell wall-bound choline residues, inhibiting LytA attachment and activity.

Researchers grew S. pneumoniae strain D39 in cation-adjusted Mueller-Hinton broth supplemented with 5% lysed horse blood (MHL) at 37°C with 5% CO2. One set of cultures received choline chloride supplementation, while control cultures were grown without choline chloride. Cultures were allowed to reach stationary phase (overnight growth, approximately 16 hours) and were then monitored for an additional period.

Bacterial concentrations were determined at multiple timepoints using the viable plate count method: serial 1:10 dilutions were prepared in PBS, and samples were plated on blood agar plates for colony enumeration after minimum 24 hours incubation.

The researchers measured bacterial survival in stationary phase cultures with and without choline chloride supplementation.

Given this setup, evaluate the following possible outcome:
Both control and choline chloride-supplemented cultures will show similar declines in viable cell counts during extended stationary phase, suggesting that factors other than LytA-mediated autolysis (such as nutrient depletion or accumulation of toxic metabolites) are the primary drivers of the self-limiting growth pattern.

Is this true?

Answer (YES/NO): YES